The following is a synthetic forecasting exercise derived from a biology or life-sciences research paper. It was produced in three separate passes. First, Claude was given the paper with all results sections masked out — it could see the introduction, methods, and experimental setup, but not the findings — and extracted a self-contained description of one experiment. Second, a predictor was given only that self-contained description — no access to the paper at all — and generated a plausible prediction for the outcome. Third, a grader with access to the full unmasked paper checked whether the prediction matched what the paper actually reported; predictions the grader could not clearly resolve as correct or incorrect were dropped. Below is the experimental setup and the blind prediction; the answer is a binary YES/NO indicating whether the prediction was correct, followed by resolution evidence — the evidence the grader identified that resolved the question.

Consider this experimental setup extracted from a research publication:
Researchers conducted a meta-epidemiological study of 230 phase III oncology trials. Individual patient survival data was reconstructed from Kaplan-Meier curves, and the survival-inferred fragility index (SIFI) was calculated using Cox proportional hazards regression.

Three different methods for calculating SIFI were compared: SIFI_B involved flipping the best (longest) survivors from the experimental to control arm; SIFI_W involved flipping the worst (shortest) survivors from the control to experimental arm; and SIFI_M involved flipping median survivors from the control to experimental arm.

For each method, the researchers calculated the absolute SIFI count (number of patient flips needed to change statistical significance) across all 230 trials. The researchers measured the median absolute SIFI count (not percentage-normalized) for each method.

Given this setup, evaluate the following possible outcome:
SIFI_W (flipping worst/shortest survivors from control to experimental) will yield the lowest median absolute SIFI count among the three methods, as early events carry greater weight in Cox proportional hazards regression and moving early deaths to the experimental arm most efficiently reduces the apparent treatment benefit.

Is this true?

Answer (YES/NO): NO